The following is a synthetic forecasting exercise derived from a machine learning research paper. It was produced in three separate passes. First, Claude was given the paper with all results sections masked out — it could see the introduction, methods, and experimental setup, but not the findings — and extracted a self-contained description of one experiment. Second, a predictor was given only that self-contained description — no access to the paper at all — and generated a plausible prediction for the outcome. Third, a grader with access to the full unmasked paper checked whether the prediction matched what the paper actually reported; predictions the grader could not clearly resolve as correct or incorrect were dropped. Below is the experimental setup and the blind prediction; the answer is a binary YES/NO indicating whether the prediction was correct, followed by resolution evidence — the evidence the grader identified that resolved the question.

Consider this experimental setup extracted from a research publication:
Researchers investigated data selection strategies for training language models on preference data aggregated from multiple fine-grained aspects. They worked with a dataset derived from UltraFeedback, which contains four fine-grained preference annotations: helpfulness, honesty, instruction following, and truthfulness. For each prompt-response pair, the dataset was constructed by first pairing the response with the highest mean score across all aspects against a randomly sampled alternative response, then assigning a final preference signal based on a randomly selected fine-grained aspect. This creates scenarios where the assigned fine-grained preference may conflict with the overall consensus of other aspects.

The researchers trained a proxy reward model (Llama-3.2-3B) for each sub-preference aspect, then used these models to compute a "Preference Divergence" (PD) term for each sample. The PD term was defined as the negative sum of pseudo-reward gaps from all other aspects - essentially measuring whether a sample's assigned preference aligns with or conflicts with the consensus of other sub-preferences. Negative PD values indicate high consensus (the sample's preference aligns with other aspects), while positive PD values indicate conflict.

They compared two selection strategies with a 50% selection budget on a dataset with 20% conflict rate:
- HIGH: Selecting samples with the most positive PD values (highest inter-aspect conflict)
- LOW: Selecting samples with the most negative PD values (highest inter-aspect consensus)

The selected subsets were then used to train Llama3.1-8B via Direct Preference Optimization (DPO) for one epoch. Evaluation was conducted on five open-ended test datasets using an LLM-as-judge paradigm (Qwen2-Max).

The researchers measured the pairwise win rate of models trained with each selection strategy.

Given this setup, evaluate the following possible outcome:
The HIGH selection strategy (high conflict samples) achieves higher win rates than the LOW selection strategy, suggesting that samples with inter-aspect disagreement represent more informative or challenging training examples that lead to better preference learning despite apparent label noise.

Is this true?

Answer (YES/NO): NO